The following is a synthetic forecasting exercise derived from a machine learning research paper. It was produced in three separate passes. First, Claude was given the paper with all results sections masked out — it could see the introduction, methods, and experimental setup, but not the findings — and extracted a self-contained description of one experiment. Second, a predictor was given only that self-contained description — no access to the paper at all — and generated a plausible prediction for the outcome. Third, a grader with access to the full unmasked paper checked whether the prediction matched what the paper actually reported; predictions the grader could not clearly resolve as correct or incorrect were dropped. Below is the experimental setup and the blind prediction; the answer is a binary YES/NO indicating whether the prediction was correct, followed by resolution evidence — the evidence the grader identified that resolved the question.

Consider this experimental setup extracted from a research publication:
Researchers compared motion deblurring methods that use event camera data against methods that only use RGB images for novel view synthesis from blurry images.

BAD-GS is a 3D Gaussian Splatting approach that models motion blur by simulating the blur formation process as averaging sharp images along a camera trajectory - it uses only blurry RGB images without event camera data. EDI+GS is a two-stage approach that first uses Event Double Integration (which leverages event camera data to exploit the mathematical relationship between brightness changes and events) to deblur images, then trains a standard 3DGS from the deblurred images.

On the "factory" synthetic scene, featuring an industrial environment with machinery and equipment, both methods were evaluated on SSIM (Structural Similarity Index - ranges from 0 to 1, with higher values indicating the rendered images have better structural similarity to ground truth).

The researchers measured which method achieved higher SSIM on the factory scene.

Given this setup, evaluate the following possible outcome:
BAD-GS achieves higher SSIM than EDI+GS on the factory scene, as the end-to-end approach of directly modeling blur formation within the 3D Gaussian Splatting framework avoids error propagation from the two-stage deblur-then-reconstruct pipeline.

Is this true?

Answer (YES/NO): NO